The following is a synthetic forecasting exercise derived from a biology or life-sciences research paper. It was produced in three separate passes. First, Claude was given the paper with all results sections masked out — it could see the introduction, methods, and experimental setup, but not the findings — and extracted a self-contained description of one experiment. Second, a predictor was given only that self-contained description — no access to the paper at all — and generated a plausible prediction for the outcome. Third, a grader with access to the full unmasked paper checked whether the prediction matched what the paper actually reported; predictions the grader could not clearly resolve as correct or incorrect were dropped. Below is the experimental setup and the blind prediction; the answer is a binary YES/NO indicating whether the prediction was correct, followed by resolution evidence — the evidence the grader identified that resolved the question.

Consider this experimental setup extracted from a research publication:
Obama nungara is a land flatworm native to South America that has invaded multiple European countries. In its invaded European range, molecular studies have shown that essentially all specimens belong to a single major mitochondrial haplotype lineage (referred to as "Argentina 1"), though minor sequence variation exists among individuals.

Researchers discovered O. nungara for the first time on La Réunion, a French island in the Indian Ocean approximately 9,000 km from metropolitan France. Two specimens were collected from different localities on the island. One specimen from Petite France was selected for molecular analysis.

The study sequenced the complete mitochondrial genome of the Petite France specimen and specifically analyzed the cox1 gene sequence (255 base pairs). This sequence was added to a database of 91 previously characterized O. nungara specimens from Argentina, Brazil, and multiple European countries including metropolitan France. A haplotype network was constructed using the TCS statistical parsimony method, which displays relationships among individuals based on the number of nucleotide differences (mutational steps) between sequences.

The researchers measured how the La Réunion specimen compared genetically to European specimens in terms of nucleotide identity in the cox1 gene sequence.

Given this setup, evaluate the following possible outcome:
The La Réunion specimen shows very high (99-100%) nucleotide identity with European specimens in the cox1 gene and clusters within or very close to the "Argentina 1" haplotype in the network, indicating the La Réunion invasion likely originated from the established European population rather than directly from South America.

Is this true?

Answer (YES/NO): YES